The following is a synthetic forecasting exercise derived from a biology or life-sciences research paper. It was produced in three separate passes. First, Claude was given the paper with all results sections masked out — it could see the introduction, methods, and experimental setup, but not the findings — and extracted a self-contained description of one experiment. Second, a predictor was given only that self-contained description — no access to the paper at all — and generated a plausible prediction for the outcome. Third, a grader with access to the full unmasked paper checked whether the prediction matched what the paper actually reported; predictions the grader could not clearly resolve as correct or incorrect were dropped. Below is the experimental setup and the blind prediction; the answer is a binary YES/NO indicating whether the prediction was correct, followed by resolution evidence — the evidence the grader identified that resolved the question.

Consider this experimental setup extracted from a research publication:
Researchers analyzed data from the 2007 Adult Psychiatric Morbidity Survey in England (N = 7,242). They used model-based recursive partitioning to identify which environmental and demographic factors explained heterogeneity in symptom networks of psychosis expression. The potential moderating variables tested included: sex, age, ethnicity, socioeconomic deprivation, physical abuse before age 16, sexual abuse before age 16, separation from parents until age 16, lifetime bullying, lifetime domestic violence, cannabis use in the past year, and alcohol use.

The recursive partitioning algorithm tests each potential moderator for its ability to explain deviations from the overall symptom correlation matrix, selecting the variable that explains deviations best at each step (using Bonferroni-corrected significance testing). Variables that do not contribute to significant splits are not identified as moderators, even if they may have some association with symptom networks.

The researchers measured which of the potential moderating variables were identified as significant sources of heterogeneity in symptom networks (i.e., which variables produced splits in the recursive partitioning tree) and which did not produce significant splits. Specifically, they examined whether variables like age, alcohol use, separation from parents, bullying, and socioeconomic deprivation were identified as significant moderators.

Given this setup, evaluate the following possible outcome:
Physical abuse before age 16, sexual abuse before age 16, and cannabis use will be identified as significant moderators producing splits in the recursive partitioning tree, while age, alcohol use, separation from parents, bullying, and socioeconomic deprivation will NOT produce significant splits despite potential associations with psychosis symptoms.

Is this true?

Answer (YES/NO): YES